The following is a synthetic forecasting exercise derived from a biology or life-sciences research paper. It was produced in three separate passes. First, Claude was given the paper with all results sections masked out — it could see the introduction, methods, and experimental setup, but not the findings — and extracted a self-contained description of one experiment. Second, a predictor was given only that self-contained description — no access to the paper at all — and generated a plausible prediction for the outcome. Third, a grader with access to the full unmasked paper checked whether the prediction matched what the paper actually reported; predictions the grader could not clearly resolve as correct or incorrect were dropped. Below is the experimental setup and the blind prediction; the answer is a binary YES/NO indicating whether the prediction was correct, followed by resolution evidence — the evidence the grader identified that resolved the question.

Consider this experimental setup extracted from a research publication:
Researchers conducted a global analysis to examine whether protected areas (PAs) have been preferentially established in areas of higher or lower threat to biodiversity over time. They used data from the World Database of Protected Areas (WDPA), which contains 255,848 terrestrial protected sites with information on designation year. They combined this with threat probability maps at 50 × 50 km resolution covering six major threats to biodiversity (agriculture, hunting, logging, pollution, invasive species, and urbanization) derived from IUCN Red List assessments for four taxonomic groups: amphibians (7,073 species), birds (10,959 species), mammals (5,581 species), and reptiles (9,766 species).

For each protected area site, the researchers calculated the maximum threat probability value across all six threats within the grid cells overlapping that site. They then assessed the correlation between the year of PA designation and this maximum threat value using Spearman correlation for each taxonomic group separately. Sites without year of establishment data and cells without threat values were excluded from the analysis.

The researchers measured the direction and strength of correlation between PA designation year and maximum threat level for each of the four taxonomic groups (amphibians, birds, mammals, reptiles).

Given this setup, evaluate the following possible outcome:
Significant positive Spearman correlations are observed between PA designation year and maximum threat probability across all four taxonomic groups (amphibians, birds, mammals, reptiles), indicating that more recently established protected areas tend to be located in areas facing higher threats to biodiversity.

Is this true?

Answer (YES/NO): NO